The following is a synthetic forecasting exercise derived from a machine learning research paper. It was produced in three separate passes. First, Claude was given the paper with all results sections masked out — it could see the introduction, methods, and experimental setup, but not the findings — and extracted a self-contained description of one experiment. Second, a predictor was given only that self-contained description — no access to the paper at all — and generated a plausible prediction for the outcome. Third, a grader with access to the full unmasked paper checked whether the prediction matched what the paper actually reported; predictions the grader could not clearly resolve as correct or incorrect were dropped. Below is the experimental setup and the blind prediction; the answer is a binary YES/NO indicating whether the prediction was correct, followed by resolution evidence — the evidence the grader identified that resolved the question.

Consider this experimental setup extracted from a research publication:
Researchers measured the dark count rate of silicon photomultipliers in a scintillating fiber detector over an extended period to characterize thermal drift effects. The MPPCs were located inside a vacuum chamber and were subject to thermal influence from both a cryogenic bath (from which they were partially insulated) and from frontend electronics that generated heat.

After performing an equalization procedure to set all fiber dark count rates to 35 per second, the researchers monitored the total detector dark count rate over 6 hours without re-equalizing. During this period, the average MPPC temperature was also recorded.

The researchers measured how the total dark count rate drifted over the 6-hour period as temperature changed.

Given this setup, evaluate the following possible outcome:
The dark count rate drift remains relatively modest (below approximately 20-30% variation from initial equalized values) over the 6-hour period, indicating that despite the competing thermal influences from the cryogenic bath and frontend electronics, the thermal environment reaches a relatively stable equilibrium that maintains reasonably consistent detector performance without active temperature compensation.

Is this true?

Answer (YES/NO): NO